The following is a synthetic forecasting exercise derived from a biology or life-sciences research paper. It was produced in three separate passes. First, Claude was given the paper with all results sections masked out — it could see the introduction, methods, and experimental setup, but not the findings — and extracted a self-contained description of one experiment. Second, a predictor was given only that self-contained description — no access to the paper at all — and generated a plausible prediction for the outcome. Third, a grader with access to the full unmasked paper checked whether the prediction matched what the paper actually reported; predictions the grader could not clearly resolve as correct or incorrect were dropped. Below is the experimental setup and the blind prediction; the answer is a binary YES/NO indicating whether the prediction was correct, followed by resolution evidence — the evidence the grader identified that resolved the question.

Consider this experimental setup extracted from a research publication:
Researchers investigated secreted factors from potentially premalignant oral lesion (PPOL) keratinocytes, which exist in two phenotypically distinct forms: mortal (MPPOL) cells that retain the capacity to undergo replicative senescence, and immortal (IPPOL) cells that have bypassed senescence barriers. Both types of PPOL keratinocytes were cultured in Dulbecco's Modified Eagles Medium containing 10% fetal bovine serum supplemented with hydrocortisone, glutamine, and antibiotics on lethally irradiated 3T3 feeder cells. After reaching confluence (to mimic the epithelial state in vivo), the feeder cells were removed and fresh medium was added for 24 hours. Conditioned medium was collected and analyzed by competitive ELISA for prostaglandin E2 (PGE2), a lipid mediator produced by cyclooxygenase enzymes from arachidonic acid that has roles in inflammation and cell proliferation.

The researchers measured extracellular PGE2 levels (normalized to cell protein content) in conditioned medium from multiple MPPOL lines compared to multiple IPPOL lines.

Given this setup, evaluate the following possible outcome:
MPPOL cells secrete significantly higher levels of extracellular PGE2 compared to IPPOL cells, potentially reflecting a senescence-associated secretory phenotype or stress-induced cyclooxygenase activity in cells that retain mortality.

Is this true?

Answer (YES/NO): YES